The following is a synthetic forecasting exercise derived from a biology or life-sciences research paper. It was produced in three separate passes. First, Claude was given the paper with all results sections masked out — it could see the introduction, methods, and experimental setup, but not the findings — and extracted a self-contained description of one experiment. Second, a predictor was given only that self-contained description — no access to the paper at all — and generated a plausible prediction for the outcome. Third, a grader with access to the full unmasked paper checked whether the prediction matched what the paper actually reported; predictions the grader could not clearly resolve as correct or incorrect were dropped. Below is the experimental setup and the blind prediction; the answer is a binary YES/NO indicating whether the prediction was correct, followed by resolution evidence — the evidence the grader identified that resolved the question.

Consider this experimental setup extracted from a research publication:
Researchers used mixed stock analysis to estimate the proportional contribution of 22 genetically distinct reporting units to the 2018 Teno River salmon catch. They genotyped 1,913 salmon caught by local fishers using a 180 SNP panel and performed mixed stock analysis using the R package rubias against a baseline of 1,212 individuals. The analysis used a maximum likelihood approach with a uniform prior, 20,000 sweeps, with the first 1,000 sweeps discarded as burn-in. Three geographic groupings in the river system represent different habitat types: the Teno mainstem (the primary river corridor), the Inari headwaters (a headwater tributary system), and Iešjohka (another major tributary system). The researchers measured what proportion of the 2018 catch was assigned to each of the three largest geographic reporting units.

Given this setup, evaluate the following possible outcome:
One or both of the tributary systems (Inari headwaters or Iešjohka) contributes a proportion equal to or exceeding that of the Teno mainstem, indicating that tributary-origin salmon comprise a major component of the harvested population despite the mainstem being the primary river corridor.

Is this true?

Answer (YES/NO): NO